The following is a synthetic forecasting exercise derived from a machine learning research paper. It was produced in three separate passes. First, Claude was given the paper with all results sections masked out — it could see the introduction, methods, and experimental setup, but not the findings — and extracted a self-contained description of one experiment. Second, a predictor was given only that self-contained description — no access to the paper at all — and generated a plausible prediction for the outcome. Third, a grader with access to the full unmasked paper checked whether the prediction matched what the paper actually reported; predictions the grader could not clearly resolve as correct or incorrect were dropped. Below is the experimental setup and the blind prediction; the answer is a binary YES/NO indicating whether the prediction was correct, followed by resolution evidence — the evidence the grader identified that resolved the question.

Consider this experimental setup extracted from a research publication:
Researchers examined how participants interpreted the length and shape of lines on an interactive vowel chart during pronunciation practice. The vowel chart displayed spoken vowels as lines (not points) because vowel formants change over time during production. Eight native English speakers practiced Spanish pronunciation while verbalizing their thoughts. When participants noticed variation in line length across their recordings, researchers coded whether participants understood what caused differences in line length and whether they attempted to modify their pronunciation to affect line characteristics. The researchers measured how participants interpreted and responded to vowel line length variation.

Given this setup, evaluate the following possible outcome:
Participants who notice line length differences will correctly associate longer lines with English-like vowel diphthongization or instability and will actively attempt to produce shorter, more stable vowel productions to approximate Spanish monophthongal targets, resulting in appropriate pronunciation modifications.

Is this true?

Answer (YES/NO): NO